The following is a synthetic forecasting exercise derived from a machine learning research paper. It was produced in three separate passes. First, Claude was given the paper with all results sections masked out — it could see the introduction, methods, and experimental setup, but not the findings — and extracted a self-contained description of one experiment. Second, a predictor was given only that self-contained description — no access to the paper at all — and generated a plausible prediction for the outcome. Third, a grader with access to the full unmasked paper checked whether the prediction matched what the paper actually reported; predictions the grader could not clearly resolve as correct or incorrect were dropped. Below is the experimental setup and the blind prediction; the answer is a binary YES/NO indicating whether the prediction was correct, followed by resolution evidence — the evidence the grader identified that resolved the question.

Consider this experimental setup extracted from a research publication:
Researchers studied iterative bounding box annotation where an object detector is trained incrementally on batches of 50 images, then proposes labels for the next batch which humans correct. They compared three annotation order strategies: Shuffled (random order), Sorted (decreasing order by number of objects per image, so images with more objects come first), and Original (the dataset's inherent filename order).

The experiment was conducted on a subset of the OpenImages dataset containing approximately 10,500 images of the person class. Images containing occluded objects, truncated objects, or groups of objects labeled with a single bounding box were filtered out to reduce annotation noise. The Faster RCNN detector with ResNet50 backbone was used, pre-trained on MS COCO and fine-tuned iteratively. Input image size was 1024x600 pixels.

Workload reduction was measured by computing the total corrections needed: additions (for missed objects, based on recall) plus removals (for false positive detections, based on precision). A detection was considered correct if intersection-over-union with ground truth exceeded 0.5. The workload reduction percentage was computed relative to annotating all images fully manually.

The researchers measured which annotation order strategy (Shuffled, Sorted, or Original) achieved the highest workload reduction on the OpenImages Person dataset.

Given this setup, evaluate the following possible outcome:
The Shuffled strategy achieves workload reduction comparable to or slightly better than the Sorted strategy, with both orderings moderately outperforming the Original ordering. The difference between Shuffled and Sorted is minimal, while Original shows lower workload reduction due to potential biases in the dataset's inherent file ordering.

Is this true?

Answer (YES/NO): NO